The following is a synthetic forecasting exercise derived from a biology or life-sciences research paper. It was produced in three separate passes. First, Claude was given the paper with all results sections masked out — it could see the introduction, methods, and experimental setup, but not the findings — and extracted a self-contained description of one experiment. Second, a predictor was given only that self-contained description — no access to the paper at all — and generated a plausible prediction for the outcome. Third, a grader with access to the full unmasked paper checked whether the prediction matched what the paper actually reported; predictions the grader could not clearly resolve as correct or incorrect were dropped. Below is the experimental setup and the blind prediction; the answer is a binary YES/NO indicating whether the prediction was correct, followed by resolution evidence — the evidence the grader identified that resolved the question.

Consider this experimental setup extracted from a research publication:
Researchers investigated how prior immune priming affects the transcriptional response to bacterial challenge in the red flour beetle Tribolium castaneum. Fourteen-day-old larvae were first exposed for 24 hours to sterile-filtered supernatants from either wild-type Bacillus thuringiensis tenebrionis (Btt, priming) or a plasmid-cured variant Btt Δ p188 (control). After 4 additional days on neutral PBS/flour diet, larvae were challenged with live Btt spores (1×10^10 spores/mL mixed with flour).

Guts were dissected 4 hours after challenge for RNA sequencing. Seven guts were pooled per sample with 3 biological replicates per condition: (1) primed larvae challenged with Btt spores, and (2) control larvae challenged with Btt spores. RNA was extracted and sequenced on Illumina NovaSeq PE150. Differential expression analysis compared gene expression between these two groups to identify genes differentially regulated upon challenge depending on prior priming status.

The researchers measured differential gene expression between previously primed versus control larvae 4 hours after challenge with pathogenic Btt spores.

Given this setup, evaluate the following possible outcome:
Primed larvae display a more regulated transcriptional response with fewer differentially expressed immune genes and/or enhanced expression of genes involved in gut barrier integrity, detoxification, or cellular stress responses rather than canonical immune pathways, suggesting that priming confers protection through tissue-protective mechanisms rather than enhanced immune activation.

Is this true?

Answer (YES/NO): YES